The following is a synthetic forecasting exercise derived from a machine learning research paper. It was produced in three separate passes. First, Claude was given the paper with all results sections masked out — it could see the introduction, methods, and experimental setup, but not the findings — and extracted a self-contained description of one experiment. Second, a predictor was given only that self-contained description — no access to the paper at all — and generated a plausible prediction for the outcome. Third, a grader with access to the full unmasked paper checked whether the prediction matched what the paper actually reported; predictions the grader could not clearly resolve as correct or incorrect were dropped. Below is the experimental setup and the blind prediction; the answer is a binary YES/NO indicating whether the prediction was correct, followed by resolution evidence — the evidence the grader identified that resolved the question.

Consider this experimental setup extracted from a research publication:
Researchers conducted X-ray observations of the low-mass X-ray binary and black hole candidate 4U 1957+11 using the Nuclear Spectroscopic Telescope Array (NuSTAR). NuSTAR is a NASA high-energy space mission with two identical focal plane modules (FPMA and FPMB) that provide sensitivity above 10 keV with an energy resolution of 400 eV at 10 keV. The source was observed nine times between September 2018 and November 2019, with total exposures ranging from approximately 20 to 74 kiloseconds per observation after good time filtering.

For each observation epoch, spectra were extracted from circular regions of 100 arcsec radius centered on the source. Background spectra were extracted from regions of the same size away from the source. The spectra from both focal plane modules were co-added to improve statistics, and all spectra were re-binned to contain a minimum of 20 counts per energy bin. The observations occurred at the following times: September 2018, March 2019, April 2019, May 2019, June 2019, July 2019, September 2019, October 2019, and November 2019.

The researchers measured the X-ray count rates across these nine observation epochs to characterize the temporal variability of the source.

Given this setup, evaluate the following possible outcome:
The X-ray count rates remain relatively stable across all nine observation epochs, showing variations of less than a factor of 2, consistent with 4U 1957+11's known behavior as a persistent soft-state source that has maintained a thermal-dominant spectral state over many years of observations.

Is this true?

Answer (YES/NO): NO